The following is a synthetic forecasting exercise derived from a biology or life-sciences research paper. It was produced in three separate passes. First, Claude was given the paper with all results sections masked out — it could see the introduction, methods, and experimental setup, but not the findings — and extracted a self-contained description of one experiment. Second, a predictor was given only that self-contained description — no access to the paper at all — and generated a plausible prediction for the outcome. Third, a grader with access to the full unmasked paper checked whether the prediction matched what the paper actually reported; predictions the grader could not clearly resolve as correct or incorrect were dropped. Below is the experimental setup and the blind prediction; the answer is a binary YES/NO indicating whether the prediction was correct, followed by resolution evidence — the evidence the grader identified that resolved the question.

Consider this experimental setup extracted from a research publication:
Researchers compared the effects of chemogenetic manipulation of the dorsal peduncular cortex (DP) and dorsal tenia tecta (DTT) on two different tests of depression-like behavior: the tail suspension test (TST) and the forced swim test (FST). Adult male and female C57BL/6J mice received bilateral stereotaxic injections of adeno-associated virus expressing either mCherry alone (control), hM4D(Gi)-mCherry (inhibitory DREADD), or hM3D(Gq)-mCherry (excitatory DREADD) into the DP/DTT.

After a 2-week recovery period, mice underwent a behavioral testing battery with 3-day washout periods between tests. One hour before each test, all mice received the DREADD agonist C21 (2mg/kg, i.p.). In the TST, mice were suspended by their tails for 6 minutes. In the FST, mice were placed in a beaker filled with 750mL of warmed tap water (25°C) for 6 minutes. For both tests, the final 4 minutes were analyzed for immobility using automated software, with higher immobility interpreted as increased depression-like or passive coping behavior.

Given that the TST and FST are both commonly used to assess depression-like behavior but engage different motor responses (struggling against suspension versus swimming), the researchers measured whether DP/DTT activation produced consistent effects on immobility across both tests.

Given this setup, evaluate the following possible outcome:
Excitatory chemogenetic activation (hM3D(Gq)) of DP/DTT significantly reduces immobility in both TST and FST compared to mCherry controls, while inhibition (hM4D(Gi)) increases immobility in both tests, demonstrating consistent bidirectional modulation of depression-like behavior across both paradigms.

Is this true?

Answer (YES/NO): NO